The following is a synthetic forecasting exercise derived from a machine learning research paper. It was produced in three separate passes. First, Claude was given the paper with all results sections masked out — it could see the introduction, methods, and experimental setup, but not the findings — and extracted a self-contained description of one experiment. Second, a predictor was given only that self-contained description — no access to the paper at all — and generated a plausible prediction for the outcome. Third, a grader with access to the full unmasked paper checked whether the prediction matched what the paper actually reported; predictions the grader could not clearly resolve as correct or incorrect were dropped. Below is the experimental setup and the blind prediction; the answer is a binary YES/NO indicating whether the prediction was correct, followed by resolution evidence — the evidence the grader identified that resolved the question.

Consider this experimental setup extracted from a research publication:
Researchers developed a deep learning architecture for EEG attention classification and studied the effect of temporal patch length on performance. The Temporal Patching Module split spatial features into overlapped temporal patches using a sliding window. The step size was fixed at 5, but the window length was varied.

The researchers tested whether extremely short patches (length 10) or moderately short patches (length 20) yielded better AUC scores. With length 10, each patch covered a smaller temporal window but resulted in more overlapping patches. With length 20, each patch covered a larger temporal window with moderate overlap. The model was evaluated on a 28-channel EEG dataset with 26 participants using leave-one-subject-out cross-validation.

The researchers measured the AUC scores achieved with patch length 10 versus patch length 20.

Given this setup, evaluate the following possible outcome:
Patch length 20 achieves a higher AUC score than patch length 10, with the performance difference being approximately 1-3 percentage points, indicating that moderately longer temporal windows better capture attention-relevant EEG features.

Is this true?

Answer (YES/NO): NO